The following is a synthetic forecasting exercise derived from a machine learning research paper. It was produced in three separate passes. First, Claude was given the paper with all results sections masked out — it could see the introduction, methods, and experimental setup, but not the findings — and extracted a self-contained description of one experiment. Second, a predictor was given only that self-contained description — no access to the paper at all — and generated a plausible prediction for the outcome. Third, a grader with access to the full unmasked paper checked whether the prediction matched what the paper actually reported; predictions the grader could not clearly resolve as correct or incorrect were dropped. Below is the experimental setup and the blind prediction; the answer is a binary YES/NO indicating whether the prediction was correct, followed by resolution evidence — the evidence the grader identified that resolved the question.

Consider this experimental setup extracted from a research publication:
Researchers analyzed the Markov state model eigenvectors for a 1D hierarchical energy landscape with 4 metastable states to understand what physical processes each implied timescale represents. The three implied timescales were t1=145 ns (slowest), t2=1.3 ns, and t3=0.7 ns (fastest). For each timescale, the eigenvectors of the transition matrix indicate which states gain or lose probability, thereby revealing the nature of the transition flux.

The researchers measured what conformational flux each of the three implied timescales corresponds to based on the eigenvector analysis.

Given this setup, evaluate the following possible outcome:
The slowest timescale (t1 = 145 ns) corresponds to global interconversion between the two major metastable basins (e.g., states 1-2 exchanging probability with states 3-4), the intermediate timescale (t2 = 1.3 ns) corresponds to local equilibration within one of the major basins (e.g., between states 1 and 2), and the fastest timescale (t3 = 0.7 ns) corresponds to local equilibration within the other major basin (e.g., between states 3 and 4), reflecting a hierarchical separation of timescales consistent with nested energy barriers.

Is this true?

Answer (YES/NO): NO